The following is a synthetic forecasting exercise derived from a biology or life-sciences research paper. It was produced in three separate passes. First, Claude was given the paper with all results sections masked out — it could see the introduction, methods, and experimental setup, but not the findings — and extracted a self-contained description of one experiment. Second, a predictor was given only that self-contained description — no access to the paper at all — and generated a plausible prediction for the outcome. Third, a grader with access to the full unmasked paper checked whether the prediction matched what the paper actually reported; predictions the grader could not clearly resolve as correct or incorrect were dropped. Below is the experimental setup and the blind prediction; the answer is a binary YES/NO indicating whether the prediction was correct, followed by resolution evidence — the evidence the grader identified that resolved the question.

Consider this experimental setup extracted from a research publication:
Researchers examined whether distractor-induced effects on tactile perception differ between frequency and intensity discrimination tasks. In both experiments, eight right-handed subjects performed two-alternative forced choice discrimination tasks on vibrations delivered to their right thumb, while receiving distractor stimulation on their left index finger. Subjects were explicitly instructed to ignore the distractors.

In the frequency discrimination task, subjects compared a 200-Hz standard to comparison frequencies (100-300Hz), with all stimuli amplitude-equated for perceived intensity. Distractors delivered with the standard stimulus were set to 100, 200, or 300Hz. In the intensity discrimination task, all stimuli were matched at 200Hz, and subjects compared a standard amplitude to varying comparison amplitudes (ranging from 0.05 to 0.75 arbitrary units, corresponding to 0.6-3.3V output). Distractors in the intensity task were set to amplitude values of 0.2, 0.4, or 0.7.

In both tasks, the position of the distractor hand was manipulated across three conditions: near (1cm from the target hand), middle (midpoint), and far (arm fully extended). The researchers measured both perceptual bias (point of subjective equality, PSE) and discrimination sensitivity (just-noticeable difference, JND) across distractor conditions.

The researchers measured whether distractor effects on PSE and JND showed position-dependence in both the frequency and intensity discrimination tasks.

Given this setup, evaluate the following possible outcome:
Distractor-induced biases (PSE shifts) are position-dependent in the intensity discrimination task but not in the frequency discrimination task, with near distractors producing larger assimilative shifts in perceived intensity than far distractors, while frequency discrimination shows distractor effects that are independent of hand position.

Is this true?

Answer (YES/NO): NO